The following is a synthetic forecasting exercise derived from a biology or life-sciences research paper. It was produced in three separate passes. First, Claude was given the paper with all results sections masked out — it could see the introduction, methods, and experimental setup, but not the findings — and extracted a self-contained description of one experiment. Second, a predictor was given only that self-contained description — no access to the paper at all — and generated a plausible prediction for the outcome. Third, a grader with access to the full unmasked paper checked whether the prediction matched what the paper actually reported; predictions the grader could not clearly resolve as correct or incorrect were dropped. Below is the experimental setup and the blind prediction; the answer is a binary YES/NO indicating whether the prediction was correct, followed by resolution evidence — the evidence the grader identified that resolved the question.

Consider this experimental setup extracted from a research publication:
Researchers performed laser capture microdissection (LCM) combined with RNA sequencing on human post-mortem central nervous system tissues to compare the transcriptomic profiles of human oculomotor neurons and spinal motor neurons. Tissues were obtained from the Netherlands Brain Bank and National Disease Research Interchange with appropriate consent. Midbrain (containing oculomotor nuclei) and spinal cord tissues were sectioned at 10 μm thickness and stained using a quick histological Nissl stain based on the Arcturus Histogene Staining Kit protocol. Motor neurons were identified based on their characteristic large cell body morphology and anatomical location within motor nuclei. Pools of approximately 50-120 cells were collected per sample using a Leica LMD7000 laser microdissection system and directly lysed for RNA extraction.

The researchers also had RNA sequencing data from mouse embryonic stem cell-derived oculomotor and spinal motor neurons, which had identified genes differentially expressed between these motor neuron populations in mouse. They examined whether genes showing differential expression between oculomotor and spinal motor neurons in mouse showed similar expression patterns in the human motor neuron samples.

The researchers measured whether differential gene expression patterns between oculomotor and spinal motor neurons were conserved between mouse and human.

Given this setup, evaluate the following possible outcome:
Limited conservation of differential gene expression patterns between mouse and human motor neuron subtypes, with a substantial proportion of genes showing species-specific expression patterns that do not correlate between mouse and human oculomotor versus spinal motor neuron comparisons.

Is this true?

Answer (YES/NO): NO